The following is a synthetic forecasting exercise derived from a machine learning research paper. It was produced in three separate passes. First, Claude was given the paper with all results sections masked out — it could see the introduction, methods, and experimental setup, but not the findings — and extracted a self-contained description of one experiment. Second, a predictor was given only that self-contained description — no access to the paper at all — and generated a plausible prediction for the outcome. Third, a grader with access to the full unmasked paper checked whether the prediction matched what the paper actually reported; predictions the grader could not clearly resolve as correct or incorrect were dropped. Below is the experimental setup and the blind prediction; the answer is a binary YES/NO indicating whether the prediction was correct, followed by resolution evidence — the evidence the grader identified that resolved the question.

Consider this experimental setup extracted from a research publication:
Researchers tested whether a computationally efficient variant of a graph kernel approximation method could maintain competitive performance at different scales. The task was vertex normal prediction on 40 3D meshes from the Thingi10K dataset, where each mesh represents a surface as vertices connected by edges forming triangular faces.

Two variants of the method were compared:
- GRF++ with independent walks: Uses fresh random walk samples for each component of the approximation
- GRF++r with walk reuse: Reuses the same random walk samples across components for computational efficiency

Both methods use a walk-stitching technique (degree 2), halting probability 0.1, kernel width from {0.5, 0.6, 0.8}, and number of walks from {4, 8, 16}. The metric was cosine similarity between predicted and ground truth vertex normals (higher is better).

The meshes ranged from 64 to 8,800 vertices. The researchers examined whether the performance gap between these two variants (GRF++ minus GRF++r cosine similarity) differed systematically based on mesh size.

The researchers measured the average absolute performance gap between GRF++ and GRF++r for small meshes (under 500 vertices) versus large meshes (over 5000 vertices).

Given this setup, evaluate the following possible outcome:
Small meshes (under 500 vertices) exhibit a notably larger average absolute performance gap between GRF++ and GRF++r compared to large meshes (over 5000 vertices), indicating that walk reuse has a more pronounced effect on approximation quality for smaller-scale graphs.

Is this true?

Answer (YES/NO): YES